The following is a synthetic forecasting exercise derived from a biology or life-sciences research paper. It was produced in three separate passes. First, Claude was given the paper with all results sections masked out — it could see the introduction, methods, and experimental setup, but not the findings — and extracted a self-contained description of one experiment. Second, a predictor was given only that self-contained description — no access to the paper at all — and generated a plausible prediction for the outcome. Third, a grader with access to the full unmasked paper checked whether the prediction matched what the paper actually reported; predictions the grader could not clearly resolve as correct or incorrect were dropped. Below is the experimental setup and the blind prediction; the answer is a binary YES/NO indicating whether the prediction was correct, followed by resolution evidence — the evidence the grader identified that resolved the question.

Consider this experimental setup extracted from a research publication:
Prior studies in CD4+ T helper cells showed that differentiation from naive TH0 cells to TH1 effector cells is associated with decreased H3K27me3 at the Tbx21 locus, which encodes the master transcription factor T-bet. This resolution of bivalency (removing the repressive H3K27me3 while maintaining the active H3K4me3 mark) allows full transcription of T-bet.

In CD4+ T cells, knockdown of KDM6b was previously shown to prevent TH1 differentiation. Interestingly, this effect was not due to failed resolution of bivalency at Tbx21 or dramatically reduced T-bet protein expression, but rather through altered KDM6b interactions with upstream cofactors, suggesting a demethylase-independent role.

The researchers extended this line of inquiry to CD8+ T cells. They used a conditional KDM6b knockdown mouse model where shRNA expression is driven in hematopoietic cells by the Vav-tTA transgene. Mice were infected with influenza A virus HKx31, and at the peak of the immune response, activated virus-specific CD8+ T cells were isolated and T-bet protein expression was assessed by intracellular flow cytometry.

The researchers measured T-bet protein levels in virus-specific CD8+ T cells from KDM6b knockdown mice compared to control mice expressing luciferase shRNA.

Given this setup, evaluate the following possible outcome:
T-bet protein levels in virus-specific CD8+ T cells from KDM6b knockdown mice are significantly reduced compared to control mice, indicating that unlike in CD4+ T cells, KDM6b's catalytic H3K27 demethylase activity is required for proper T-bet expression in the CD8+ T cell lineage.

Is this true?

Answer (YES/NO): NO